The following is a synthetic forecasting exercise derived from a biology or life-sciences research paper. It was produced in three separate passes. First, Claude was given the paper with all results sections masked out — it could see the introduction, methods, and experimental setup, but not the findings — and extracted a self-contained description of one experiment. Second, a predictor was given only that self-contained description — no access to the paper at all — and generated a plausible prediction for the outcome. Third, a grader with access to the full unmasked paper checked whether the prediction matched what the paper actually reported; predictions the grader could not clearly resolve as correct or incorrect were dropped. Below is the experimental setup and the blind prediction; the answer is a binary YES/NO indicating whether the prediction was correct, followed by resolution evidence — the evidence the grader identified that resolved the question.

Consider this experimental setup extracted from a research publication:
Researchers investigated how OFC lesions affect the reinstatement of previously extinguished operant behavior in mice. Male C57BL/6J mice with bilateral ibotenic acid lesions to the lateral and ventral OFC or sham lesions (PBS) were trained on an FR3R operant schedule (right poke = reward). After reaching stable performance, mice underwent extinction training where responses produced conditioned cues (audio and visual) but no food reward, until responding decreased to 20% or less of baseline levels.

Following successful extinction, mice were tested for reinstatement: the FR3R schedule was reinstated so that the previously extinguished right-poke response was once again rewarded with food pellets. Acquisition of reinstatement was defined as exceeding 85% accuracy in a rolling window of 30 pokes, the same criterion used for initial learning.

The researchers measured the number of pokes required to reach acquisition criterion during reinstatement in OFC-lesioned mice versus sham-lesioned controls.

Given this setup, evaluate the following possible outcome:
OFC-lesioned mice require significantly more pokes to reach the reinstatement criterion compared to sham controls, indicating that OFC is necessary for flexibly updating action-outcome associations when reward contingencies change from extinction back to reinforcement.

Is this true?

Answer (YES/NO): NO